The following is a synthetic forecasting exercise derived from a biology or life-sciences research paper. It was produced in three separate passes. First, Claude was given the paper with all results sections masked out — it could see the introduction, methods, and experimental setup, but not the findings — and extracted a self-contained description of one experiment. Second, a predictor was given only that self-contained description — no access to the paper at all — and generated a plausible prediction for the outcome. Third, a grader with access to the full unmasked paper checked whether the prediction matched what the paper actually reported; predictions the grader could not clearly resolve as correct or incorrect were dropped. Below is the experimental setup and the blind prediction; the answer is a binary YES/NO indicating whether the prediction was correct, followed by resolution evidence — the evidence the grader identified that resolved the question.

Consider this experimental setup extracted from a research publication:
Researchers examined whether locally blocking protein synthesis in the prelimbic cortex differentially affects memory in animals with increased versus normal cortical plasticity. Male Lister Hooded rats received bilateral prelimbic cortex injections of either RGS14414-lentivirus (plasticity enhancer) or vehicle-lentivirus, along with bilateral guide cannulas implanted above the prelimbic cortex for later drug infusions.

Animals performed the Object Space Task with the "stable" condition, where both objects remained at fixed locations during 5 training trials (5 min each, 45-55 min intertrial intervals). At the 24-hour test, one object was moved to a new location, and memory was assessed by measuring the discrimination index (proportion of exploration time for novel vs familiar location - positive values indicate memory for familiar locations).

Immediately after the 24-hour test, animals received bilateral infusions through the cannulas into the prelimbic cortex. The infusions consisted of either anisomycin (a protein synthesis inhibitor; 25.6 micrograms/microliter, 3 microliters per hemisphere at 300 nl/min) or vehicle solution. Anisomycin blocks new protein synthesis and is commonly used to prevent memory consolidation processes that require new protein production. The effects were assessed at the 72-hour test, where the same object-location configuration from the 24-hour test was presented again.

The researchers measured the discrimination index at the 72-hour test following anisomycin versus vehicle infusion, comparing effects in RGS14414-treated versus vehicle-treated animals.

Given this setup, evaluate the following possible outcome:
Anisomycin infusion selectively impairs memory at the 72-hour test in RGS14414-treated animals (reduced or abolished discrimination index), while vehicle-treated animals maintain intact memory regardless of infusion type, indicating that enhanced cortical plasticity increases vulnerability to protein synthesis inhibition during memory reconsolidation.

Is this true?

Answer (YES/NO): NO